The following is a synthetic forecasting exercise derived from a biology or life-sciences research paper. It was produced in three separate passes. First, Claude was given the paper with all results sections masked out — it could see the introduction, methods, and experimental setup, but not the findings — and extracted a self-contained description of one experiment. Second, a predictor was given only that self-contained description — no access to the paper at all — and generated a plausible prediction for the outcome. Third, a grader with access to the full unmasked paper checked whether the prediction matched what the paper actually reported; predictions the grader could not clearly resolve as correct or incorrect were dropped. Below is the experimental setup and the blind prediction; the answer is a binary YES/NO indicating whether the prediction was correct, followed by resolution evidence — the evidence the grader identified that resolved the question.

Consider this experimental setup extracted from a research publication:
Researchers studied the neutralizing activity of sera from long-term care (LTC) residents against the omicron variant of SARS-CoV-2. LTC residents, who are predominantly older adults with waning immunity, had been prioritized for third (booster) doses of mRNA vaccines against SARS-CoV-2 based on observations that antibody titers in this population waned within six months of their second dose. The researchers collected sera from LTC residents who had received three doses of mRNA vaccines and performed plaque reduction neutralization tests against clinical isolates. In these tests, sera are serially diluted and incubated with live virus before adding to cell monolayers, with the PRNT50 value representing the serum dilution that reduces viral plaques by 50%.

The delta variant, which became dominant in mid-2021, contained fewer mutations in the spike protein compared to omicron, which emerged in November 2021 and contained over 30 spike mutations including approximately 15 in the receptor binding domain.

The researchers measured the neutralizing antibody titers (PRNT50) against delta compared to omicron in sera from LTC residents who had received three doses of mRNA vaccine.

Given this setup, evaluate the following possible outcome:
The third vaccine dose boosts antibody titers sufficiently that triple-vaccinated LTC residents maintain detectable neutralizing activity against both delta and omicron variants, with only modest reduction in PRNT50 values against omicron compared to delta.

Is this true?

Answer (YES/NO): NO